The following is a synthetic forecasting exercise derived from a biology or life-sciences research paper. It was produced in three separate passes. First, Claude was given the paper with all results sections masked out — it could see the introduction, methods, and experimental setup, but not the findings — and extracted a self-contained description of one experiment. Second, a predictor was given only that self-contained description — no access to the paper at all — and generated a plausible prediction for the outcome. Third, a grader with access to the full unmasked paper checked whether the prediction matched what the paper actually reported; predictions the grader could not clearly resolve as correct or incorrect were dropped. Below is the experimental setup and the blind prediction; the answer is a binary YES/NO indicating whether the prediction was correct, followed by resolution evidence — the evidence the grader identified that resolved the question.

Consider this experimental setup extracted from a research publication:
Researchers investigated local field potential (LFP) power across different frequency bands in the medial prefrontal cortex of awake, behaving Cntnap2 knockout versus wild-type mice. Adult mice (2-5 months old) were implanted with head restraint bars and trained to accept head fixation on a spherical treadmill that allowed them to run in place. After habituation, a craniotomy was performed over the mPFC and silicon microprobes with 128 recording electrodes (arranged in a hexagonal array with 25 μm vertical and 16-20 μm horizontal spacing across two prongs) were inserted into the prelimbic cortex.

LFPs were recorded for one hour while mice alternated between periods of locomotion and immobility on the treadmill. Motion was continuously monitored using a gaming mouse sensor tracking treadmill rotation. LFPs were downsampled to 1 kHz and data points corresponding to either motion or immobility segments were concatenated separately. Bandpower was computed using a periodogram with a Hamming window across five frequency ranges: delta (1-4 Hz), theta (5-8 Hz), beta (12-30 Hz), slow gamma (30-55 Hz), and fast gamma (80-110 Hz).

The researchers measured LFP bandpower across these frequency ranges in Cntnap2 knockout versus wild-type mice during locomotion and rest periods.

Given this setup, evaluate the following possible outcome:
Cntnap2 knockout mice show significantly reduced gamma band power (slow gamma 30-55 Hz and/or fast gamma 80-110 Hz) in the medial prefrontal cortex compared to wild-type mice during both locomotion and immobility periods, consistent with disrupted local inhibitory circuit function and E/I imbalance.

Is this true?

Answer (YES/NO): NO